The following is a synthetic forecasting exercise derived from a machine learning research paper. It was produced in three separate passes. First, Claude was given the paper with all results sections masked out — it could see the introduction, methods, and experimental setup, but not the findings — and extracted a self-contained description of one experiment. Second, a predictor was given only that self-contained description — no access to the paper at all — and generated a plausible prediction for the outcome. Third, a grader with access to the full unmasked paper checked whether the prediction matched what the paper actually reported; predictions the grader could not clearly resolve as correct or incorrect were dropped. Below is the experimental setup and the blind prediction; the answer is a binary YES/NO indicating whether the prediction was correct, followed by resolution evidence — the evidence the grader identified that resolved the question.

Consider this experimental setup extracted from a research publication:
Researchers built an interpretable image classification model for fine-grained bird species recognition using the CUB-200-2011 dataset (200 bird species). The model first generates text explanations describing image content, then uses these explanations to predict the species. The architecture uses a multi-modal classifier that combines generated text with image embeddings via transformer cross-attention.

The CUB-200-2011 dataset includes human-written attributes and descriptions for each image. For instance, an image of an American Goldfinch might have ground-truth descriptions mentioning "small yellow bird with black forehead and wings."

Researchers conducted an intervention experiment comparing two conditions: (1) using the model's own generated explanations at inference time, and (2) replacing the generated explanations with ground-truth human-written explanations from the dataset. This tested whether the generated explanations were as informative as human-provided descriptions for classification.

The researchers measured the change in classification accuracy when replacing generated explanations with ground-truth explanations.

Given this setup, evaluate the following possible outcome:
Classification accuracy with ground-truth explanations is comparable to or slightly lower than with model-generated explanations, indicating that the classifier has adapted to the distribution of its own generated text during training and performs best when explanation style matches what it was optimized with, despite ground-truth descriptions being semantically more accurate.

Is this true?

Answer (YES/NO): NO